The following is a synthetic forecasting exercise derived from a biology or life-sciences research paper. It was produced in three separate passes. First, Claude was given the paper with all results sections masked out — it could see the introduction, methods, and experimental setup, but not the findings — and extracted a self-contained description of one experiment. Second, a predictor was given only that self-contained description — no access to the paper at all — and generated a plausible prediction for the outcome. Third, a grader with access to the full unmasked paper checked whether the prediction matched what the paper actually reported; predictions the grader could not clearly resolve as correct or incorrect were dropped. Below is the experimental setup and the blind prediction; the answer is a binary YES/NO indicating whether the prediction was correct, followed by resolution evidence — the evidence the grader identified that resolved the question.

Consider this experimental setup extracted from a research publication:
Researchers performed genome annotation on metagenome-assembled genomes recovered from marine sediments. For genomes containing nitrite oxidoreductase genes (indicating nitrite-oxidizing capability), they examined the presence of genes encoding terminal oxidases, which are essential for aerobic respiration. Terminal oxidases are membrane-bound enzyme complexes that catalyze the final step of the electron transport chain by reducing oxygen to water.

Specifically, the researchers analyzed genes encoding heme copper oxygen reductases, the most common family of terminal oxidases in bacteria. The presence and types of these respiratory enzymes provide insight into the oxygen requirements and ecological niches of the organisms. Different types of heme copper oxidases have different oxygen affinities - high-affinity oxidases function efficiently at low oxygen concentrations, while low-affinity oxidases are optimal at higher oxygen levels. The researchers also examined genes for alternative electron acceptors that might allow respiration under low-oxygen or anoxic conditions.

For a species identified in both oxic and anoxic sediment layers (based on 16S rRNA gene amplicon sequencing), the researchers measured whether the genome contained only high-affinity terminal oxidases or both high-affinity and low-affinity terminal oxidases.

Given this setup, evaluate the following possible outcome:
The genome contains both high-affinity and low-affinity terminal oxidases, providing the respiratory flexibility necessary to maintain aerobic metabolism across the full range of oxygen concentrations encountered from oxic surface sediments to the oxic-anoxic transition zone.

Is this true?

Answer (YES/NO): NO